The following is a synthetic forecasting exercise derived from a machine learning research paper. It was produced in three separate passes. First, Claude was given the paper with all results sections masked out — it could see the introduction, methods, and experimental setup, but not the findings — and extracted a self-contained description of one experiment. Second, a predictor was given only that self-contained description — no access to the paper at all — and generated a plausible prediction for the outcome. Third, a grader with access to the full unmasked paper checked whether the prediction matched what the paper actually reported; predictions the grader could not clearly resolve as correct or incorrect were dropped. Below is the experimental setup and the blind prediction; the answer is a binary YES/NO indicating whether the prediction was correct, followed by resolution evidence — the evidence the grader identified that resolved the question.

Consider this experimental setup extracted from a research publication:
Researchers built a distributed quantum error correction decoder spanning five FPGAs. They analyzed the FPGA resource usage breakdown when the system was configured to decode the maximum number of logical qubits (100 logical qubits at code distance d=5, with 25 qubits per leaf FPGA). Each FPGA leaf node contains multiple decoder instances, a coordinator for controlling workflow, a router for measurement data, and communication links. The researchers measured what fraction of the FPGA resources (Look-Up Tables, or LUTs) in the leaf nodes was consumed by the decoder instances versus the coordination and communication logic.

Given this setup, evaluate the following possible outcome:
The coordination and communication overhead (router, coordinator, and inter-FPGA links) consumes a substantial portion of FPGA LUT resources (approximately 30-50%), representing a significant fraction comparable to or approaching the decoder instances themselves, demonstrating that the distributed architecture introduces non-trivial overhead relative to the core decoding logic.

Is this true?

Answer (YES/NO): NO